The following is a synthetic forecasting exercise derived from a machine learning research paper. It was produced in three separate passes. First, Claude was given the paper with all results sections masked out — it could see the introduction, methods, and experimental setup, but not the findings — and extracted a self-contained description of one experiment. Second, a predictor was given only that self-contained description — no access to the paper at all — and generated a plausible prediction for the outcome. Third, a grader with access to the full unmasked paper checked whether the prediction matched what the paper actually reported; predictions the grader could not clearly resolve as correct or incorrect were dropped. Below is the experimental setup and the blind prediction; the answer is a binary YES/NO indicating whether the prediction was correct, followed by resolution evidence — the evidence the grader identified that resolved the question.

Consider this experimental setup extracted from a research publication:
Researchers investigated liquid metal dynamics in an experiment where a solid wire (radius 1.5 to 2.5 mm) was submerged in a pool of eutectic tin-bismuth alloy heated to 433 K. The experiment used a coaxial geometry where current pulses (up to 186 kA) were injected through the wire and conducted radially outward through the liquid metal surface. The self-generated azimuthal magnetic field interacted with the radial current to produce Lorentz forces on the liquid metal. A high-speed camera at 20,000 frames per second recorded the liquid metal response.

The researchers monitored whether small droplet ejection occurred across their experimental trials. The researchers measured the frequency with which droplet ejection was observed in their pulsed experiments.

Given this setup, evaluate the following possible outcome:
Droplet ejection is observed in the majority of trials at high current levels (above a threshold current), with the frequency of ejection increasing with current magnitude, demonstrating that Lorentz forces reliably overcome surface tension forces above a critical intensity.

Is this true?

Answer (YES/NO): NO